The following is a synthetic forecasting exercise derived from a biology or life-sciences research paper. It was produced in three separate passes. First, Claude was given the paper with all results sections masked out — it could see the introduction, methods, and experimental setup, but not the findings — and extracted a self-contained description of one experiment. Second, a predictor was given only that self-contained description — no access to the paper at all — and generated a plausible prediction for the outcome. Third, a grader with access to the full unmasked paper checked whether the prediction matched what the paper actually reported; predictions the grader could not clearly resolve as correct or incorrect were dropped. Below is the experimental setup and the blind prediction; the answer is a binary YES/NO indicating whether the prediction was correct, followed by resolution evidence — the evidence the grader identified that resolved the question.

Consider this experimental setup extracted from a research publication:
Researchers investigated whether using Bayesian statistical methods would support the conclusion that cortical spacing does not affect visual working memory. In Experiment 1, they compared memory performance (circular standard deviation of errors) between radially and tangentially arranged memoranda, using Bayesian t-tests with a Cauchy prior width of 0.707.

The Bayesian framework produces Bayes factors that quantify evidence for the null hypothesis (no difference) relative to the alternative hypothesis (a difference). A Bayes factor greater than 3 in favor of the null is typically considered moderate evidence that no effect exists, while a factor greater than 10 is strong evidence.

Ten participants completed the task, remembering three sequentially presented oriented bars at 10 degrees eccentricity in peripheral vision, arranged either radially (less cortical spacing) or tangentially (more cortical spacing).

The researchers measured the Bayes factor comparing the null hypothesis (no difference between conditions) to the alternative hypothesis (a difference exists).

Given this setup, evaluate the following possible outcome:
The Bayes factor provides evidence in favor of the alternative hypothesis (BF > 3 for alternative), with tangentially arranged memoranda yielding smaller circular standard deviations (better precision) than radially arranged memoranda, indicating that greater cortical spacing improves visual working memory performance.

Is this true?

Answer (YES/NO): NO